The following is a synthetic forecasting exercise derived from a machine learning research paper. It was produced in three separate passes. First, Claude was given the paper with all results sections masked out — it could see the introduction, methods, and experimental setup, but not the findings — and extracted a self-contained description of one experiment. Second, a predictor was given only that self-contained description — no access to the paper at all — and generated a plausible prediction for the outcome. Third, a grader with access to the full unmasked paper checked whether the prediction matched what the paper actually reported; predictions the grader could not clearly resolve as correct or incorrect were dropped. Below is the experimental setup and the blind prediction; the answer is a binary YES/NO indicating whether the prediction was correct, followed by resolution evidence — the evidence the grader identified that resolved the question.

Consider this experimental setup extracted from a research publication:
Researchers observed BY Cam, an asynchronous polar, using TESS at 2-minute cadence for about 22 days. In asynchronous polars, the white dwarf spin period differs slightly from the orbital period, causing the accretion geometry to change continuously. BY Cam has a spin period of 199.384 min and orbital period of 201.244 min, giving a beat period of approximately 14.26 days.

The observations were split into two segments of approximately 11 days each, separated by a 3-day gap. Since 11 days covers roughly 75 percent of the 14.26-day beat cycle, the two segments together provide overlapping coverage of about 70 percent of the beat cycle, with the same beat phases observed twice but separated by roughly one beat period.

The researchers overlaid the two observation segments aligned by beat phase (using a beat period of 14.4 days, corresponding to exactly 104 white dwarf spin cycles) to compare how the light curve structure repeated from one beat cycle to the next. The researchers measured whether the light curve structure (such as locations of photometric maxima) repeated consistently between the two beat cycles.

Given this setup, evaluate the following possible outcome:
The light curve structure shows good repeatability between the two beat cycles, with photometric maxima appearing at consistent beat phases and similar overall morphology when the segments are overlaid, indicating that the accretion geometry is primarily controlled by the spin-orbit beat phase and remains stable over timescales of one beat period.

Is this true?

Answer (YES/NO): YES